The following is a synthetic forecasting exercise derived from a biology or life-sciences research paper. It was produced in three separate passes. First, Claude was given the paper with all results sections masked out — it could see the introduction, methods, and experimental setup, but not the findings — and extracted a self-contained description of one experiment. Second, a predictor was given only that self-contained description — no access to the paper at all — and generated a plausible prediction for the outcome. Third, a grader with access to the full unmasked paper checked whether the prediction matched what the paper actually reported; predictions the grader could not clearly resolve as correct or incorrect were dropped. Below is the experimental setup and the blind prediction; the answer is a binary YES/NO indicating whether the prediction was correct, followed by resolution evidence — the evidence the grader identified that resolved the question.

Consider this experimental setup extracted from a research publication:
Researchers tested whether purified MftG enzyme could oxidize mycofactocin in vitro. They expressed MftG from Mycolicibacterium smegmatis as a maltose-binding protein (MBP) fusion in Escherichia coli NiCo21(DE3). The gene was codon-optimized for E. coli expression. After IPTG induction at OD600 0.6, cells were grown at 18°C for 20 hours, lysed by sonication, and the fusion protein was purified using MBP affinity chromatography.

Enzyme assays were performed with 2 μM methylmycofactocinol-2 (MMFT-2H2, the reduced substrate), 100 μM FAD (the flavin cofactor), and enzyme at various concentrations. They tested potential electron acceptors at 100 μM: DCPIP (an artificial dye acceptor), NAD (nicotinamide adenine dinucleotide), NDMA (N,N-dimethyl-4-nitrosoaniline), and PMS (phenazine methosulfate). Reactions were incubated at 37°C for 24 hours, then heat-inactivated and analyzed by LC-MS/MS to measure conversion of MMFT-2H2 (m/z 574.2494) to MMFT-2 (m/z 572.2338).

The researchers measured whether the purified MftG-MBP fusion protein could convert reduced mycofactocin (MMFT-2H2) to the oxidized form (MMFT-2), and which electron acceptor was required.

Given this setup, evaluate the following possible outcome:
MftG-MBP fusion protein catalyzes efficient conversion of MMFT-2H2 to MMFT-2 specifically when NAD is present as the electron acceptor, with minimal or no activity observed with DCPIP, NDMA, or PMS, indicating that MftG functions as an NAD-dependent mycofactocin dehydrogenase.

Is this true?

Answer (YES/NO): NO